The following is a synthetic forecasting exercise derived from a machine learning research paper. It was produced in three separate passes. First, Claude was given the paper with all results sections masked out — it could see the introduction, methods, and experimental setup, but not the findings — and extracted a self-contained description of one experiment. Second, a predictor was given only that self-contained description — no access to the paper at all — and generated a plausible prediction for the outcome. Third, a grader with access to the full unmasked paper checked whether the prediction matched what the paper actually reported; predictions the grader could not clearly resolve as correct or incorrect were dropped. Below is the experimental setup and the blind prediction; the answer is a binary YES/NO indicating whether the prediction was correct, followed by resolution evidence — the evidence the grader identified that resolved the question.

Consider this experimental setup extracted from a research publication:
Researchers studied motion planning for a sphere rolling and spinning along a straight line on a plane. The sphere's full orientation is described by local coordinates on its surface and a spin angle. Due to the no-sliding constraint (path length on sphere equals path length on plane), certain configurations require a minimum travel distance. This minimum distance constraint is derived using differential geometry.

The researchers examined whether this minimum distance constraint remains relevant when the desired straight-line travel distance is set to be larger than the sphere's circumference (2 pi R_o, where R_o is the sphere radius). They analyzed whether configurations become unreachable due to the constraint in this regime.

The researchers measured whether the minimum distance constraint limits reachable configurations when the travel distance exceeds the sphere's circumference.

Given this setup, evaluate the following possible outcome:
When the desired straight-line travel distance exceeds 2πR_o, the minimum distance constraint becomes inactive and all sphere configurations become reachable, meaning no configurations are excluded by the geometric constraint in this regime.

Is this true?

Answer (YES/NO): YES